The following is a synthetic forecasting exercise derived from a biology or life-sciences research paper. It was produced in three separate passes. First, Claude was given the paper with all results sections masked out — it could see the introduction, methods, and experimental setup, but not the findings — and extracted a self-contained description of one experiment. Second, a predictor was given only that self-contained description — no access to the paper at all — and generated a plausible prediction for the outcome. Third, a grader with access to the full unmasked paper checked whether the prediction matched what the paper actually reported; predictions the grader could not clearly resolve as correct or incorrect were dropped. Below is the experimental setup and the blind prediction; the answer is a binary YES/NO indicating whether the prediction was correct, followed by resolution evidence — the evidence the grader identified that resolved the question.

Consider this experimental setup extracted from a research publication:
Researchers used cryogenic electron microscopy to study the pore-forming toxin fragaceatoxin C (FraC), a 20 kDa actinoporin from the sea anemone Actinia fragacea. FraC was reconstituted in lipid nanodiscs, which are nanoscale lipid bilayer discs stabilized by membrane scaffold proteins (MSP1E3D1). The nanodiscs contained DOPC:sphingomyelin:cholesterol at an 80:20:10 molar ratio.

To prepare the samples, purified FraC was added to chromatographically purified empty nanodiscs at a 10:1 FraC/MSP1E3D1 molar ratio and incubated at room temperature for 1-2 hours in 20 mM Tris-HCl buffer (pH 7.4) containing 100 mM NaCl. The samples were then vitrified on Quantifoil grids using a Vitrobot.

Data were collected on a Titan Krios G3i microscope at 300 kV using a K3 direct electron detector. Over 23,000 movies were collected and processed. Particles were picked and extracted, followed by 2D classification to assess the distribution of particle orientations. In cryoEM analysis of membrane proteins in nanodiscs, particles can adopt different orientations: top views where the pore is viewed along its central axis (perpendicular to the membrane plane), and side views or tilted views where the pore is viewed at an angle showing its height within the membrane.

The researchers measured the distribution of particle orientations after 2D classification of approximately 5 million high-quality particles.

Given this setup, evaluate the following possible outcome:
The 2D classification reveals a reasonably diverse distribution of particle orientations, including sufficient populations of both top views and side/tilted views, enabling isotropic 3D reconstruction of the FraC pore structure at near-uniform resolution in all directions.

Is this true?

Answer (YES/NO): NO